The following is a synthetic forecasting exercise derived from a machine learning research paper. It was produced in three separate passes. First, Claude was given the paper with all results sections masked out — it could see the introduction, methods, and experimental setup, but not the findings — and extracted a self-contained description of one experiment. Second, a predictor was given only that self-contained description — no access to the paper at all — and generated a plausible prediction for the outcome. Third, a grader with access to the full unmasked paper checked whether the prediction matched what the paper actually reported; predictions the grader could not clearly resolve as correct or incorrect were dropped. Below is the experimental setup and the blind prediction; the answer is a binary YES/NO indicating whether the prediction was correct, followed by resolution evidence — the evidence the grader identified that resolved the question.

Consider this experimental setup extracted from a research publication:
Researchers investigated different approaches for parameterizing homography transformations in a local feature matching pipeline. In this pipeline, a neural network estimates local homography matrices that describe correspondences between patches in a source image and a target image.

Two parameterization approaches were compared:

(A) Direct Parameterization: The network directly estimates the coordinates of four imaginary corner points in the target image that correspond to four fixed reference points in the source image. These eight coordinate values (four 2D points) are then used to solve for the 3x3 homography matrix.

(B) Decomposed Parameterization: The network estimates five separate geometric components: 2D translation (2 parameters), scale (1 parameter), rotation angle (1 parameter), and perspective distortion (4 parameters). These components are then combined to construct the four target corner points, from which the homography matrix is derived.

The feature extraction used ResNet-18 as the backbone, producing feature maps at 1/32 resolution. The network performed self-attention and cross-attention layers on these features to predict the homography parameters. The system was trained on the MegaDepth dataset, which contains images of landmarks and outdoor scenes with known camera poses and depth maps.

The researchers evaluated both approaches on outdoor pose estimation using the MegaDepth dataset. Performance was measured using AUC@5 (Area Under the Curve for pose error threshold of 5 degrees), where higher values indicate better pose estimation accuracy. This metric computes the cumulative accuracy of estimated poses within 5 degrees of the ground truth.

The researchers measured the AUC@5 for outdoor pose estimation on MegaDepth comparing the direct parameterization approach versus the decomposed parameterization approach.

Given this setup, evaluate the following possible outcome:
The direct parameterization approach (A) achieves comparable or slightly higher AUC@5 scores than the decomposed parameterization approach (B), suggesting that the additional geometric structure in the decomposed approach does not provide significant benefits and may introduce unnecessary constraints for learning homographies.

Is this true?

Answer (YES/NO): NO